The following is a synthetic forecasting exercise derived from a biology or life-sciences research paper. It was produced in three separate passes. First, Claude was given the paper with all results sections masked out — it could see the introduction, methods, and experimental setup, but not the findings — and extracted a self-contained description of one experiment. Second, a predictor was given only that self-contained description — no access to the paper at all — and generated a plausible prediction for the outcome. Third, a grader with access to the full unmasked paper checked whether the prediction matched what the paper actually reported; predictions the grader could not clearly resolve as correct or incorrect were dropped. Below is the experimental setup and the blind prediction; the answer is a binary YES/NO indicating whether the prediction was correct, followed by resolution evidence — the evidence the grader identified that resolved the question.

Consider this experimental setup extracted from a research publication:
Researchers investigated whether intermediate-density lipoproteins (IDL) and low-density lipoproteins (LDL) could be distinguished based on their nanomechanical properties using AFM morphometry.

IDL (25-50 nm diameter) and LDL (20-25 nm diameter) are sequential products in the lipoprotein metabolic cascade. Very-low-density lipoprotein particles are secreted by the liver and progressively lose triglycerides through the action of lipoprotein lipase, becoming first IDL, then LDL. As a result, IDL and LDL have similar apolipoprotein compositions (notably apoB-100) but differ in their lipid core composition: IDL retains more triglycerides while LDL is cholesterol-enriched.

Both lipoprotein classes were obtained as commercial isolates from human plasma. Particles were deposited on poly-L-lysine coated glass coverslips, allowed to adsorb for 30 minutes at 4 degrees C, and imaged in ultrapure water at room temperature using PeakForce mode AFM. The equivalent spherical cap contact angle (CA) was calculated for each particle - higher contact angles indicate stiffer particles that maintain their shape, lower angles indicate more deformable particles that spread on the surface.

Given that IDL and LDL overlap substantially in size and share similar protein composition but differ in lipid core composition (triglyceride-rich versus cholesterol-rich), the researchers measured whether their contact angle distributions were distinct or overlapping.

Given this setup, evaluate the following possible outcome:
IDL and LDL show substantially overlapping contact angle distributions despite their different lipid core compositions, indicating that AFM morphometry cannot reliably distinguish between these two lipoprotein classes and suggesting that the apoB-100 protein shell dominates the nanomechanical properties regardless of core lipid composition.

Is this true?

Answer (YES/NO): NO